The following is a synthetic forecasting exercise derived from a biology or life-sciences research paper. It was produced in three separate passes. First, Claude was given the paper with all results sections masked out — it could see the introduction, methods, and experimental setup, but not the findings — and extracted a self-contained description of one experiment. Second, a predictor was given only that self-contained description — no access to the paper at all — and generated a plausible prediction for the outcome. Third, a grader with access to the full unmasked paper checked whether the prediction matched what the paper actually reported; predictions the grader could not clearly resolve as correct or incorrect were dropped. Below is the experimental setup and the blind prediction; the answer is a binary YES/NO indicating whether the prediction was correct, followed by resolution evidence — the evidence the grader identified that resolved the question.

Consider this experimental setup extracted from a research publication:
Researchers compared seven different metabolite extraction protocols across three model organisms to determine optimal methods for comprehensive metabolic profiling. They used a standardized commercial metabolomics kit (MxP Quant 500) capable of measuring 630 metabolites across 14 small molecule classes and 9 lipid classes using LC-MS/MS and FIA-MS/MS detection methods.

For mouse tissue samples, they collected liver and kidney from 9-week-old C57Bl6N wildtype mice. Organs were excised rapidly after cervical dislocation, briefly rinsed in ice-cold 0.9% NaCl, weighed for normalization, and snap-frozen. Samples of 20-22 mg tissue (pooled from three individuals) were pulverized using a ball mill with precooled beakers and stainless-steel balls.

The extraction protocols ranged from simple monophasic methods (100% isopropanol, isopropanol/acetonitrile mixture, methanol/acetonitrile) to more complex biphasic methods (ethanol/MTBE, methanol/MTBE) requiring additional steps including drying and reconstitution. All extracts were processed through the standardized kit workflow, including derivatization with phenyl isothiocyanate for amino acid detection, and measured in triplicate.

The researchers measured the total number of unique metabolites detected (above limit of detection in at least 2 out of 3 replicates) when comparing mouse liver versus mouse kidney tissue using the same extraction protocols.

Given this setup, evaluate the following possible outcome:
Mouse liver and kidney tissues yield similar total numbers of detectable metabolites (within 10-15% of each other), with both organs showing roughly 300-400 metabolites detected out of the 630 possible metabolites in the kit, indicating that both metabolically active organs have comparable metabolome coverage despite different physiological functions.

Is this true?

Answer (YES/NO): NO